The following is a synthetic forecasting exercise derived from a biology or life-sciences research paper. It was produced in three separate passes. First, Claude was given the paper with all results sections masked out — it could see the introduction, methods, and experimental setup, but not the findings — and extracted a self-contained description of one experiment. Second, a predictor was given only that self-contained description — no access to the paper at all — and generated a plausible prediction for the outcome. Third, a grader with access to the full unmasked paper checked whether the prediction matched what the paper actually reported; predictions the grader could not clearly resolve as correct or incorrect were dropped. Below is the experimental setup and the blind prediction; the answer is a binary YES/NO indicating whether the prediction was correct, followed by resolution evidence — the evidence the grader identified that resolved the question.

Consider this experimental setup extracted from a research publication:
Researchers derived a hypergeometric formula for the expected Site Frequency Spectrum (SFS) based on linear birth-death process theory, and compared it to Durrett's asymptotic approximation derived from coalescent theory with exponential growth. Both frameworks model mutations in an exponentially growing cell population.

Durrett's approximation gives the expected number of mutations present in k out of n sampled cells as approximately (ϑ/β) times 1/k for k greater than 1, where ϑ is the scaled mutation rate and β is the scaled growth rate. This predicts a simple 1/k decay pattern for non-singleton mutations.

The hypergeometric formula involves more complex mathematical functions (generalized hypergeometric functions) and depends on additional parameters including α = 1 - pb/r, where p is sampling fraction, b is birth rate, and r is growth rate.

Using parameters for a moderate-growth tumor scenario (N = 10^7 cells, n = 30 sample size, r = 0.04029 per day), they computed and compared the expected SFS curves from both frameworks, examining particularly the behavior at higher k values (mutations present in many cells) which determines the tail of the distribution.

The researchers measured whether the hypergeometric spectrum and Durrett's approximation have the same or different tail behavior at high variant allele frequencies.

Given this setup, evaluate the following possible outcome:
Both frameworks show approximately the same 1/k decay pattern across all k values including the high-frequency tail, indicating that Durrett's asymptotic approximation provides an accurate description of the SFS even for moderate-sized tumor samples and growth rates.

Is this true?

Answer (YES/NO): NO